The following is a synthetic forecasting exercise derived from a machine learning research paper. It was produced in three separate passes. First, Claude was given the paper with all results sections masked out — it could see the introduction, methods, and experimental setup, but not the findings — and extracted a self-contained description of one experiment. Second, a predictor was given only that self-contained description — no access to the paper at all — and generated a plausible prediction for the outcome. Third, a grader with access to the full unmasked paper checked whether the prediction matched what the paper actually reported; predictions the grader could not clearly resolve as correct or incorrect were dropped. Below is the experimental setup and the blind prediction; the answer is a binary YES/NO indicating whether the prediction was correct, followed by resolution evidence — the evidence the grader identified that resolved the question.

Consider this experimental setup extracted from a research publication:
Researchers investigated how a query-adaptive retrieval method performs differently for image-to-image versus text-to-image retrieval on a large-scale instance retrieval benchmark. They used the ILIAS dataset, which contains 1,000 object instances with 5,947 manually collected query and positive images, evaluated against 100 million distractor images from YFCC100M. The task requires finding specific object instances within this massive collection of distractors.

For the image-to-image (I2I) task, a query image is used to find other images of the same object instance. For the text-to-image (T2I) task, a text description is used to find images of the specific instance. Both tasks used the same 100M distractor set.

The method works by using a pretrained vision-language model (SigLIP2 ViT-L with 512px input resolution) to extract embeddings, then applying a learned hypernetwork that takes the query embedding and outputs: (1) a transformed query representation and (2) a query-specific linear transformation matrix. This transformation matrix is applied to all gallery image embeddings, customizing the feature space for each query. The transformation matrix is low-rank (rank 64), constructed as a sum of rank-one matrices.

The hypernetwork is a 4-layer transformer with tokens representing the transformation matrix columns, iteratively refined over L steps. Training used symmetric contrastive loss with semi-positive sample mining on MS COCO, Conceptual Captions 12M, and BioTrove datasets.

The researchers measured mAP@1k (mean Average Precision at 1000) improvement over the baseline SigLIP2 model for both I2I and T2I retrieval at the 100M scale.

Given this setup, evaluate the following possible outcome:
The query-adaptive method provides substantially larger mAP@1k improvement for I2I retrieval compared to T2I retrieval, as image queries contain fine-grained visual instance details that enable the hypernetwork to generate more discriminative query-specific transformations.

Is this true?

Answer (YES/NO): NO